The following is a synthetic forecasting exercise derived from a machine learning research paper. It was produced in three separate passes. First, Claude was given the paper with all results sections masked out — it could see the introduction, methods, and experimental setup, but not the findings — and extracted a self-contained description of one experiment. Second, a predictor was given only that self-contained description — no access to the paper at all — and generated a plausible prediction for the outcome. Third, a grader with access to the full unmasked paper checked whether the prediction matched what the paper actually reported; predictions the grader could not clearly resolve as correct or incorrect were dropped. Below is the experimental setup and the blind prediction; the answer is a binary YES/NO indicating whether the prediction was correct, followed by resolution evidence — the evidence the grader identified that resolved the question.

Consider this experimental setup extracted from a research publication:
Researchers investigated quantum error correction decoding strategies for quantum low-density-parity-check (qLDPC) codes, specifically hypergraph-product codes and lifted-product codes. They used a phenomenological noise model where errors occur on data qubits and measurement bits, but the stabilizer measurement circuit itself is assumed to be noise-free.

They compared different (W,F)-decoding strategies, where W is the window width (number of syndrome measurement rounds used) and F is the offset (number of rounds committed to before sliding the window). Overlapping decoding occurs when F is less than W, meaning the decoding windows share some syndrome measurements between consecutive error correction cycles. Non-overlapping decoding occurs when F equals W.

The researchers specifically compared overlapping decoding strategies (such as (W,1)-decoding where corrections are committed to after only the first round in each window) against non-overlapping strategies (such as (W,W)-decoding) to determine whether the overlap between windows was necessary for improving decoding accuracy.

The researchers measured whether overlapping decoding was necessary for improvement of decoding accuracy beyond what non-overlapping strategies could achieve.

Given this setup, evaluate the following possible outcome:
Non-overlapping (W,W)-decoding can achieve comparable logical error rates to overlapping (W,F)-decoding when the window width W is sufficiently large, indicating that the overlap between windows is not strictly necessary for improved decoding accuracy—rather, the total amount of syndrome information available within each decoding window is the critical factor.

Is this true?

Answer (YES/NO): NO